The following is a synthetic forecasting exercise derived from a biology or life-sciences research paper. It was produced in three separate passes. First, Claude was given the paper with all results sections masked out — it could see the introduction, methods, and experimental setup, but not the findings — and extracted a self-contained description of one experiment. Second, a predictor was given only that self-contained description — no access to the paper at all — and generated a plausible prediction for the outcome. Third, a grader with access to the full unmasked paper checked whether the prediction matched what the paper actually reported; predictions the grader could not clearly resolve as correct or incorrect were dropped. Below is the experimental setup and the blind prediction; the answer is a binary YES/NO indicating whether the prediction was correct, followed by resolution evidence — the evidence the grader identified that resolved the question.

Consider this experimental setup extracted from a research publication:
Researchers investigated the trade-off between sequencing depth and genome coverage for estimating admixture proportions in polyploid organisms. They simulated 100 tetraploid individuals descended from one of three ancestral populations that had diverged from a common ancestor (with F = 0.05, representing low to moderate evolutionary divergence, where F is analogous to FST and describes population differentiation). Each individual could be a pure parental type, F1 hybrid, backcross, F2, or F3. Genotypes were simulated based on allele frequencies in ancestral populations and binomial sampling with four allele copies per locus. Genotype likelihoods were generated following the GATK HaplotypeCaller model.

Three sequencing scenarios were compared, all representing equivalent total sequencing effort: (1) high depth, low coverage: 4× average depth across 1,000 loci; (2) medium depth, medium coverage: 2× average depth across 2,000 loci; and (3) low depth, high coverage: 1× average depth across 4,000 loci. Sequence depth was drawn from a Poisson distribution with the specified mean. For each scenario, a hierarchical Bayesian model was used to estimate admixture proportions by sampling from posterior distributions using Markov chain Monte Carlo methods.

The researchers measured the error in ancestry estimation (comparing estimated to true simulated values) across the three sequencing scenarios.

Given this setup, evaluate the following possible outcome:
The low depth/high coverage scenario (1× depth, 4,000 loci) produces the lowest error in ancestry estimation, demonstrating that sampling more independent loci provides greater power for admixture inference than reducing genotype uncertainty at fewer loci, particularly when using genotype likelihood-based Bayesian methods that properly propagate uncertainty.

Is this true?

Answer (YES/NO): YES